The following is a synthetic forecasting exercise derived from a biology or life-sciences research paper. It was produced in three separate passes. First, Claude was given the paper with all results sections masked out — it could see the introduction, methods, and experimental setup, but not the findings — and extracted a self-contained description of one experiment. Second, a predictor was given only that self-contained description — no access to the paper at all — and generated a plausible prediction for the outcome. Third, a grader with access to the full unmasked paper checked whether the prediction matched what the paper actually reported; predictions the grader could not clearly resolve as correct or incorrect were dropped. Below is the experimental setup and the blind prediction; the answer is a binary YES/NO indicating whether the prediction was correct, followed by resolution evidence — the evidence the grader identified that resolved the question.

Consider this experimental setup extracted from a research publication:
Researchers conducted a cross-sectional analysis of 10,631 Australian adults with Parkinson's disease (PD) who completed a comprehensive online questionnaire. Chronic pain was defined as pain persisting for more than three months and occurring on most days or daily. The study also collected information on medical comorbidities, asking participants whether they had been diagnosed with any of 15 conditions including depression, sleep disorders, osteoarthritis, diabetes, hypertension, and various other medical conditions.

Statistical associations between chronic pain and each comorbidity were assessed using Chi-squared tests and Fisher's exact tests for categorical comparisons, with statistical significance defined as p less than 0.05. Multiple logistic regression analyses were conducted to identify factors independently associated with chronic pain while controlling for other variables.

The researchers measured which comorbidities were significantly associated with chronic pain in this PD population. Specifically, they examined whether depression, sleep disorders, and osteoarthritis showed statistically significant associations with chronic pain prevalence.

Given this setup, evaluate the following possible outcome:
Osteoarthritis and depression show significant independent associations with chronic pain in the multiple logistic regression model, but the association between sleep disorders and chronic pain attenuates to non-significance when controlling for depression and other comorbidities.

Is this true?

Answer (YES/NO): NO